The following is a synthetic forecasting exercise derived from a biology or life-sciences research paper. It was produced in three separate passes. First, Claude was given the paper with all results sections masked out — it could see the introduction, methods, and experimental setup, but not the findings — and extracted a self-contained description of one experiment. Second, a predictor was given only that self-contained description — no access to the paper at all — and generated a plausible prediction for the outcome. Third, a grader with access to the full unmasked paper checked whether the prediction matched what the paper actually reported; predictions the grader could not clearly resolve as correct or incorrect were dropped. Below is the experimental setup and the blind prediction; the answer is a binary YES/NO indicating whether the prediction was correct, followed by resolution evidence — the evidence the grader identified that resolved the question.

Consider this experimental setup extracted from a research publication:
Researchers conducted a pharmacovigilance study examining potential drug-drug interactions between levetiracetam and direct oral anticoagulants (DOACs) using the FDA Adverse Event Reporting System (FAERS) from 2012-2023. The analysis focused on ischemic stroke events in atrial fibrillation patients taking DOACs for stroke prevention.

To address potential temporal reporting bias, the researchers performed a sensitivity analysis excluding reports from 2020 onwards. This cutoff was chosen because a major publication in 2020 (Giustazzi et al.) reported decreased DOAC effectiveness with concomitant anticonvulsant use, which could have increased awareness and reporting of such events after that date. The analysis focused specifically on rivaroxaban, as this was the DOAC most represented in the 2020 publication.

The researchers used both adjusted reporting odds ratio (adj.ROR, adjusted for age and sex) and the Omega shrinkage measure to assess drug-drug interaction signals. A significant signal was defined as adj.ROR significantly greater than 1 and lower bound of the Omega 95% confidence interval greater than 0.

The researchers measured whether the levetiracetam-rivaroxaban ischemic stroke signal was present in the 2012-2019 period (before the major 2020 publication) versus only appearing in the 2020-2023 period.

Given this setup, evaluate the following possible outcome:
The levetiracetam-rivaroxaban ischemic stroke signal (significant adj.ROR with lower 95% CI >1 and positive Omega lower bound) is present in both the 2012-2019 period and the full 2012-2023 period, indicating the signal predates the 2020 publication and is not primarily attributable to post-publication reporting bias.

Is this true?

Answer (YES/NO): YES